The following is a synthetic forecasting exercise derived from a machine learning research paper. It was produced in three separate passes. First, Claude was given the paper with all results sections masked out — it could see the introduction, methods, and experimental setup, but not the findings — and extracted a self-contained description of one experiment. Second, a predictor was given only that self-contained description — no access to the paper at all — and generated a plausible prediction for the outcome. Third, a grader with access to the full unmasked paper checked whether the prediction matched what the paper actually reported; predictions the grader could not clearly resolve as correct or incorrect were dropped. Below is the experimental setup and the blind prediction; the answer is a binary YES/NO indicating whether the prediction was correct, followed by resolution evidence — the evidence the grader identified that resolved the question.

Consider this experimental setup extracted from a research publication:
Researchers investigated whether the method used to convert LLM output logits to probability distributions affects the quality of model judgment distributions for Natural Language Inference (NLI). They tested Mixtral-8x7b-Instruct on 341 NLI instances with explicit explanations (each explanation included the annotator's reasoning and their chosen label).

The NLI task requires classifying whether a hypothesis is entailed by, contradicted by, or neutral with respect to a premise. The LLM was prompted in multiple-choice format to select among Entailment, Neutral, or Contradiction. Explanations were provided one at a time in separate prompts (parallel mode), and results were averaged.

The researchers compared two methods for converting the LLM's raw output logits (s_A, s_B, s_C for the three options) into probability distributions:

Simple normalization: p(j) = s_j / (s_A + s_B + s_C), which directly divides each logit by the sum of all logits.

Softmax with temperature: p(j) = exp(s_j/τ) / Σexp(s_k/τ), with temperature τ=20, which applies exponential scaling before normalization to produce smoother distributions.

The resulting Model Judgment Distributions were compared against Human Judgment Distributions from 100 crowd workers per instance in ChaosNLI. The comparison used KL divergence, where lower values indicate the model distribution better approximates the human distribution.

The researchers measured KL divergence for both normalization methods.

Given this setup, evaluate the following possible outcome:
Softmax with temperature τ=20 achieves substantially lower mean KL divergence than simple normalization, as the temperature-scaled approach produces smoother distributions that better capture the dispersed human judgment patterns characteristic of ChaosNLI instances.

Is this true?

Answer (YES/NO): NO